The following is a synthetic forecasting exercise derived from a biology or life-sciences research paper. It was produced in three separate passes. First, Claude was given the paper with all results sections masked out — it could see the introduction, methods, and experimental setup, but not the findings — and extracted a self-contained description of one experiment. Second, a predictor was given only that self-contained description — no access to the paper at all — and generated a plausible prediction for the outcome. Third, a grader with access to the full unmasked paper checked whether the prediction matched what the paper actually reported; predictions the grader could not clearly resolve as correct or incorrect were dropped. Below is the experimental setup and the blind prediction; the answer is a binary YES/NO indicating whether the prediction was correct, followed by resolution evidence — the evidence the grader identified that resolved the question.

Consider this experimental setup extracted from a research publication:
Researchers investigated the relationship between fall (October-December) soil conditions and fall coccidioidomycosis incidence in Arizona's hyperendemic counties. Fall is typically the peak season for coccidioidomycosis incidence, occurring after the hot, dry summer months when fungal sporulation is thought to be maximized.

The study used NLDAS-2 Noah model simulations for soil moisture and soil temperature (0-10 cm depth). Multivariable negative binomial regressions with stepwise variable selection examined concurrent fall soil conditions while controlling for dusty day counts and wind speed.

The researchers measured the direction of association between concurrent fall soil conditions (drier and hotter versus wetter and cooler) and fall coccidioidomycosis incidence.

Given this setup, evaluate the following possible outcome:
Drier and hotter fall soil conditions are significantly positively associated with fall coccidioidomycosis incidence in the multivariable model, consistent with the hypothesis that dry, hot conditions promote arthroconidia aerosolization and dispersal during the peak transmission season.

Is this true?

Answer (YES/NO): NO